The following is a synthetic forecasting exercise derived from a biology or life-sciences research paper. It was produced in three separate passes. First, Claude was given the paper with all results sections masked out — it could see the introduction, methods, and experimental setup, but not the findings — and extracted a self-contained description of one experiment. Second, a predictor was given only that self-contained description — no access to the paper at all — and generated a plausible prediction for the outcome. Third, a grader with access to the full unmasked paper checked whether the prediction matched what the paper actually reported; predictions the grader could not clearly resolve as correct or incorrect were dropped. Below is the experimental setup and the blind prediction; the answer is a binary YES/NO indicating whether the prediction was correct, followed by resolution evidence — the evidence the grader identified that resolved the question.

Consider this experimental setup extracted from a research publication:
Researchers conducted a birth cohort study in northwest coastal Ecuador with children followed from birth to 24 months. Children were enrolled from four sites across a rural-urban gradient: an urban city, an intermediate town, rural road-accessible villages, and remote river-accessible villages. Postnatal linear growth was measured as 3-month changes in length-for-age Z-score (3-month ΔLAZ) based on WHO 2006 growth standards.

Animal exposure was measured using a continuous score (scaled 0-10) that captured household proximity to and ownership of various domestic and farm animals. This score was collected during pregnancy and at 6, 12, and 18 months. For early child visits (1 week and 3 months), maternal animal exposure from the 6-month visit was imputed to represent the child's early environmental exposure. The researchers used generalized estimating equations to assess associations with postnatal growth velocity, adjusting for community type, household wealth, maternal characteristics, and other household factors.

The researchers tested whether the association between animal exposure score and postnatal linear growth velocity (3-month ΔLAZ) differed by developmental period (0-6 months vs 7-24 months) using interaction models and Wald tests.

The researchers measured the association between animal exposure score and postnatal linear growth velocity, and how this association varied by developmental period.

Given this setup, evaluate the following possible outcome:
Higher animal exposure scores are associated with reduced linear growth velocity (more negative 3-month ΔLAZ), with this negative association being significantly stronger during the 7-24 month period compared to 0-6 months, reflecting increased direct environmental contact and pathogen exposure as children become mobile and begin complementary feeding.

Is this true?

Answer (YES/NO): NO